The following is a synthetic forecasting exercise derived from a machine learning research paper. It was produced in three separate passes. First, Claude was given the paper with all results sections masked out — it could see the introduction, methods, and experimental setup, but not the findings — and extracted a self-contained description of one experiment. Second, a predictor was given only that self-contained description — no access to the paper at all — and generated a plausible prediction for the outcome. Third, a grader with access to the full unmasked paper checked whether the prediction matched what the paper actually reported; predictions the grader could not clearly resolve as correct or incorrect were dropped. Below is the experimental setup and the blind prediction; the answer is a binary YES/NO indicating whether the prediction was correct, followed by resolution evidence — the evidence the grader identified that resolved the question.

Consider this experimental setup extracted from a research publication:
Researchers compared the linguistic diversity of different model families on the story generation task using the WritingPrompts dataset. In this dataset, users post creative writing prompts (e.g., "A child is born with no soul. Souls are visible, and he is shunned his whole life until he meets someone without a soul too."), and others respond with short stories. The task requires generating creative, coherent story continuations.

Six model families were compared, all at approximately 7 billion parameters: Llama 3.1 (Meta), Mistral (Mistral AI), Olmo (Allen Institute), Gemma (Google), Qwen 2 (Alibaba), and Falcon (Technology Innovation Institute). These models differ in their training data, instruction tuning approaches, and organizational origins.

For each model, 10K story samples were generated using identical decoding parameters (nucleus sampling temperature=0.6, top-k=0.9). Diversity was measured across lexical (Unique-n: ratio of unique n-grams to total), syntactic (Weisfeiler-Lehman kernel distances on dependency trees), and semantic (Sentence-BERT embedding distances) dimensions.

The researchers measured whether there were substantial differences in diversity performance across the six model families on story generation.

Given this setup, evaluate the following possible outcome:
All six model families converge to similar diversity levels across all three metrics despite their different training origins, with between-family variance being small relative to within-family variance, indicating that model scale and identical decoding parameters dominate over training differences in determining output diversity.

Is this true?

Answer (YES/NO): NO